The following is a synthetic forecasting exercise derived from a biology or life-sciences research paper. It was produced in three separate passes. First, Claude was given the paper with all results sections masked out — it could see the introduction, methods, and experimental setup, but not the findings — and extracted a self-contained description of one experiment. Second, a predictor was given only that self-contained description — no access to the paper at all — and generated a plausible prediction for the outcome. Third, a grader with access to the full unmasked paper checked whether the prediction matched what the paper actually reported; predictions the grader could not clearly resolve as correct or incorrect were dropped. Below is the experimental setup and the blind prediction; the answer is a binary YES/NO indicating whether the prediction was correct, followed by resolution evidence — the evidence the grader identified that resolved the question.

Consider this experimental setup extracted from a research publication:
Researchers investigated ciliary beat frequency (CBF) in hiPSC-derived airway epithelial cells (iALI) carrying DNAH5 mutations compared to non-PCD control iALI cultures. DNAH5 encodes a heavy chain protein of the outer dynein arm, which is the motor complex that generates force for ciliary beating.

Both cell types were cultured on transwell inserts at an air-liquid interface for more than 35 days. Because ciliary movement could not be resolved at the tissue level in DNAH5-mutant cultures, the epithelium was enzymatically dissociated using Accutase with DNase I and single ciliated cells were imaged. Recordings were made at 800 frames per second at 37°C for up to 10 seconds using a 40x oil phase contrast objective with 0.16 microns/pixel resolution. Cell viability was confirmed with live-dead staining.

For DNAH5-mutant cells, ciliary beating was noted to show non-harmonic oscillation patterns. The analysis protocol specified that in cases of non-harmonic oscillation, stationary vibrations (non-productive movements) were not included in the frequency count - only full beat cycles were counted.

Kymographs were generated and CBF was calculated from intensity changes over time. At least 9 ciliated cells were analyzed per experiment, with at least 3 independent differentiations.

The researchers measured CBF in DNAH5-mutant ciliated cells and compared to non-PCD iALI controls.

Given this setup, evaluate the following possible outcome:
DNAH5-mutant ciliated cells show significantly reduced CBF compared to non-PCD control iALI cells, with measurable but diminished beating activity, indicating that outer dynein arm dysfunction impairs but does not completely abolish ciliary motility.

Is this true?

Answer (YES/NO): YES